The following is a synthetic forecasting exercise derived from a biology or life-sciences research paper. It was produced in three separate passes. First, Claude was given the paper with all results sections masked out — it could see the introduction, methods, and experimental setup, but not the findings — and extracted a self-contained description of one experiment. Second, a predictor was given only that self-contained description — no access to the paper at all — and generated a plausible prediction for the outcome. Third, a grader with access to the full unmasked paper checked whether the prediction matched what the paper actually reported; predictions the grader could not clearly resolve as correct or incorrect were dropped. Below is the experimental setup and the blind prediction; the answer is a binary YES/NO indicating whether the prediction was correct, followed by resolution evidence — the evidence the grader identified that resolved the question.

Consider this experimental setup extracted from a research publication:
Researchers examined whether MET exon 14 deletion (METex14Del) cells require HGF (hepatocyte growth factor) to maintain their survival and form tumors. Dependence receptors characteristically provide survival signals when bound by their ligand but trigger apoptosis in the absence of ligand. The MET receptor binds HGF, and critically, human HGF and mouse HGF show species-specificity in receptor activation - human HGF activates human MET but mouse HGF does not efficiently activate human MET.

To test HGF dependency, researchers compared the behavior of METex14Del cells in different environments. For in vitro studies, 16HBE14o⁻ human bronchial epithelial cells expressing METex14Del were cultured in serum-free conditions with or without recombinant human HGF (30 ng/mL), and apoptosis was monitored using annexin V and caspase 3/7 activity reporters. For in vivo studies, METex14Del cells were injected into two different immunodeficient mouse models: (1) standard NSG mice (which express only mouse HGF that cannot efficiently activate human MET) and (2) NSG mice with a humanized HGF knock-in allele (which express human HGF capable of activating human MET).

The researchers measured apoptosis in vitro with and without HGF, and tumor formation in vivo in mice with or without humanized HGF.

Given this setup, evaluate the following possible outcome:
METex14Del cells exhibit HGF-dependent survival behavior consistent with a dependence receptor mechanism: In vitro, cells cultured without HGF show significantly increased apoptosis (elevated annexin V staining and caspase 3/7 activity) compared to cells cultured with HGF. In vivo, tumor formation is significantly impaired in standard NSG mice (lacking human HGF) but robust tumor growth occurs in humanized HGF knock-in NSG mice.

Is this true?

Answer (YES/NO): NO